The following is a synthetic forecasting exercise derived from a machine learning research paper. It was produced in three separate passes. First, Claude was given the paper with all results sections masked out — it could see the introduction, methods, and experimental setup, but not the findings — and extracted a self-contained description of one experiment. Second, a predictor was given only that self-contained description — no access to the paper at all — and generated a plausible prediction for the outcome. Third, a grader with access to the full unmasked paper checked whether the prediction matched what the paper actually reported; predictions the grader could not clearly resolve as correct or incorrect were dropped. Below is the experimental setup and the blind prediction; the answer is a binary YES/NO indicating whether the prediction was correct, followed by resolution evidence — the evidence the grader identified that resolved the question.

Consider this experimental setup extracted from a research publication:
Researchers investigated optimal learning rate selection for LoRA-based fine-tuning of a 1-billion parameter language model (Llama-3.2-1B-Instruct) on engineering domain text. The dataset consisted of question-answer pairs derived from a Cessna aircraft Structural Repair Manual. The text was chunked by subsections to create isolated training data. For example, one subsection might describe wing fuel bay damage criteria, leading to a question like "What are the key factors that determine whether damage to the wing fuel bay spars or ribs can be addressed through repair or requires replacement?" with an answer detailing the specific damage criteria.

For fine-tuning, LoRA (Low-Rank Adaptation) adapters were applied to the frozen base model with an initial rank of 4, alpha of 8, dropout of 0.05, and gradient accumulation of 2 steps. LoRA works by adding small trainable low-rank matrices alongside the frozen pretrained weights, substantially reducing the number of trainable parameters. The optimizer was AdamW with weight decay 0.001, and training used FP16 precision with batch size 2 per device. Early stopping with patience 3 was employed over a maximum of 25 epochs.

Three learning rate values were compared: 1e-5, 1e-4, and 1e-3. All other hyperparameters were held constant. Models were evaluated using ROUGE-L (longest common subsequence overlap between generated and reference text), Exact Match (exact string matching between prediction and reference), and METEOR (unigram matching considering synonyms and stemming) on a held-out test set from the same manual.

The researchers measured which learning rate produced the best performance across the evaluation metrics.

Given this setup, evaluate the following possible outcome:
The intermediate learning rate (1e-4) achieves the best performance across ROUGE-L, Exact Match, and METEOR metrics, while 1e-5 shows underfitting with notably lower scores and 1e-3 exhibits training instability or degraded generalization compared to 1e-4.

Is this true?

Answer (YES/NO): NO